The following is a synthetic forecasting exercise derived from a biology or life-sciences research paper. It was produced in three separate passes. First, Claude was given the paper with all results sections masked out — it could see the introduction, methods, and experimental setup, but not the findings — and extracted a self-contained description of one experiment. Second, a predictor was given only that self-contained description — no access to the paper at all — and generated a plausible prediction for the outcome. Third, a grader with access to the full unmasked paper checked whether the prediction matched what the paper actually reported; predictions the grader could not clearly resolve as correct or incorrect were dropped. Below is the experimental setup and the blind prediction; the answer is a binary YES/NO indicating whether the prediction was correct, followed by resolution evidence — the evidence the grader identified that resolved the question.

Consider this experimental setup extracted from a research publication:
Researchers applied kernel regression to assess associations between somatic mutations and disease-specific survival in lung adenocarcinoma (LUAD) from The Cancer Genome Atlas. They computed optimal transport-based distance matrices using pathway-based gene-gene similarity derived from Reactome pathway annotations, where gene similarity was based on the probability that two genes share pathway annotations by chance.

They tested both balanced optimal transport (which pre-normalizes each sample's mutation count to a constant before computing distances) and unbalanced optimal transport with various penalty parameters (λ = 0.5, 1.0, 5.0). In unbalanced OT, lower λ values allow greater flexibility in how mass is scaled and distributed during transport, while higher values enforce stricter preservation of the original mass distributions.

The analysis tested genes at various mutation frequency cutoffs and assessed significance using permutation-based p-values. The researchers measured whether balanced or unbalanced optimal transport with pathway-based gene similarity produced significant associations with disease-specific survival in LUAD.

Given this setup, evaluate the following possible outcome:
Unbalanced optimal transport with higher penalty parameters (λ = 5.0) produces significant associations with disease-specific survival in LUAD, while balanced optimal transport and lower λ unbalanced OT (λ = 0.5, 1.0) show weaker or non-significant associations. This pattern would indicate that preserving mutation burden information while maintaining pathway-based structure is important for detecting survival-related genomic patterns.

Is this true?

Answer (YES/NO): NO